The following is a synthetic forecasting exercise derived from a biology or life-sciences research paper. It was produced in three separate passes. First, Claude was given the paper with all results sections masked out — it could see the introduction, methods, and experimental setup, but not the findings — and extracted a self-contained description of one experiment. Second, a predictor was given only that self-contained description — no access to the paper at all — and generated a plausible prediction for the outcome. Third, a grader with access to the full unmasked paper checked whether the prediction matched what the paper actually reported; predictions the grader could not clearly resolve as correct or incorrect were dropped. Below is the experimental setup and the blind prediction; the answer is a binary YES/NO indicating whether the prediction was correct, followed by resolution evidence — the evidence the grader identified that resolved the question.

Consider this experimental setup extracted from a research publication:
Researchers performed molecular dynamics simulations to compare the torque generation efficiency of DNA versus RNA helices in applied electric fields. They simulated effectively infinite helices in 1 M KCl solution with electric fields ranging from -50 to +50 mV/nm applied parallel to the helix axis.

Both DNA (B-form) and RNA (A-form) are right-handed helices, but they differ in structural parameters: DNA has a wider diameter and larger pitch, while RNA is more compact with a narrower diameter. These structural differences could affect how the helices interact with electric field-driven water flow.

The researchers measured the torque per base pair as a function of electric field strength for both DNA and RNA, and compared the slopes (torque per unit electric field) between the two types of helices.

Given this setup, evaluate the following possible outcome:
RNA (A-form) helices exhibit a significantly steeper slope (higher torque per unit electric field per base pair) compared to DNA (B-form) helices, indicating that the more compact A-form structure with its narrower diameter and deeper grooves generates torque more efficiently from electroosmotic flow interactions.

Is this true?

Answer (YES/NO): NO